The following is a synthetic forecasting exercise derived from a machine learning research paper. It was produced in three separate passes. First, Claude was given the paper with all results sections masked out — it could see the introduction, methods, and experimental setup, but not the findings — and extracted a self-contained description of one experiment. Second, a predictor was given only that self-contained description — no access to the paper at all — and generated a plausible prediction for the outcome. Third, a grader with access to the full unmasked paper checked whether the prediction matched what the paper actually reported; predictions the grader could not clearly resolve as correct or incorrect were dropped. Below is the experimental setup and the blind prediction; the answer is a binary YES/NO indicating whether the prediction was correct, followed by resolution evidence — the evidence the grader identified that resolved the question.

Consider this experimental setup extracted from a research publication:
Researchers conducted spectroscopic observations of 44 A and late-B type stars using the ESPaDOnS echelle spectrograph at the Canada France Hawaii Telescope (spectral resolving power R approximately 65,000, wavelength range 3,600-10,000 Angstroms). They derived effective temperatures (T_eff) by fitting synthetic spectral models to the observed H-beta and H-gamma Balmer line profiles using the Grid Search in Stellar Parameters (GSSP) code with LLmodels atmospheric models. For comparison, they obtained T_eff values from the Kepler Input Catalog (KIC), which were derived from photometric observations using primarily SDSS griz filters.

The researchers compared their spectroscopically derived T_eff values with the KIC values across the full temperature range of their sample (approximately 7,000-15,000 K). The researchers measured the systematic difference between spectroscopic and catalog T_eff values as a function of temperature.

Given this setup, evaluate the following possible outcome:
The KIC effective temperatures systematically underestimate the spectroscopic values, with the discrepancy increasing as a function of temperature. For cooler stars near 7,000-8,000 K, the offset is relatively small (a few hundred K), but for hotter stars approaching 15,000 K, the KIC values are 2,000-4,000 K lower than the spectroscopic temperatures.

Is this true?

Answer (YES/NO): NO